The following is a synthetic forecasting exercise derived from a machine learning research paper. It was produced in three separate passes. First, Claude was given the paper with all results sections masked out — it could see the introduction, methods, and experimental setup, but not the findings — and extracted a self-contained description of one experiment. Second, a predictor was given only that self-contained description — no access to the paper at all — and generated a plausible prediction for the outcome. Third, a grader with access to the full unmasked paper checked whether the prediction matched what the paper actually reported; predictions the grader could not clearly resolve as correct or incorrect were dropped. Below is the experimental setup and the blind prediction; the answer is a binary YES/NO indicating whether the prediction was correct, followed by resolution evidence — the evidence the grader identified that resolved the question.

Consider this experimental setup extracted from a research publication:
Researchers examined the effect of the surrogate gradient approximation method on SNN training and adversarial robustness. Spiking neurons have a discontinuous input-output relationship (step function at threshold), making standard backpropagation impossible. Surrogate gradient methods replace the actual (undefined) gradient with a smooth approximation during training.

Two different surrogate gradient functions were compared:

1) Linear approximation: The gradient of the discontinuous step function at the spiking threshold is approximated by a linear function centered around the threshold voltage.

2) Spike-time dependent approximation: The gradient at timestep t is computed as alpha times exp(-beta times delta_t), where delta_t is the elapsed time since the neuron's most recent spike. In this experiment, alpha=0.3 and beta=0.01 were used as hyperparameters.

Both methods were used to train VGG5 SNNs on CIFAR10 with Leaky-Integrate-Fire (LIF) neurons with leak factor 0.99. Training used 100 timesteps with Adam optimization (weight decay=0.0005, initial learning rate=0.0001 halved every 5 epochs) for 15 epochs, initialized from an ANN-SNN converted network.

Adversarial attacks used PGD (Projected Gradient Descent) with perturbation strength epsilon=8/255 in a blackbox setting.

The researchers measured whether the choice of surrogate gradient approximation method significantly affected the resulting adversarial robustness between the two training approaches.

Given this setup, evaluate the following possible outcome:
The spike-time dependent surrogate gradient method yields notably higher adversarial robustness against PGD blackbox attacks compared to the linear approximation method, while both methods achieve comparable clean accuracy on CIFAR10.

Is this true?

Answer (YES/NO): NO